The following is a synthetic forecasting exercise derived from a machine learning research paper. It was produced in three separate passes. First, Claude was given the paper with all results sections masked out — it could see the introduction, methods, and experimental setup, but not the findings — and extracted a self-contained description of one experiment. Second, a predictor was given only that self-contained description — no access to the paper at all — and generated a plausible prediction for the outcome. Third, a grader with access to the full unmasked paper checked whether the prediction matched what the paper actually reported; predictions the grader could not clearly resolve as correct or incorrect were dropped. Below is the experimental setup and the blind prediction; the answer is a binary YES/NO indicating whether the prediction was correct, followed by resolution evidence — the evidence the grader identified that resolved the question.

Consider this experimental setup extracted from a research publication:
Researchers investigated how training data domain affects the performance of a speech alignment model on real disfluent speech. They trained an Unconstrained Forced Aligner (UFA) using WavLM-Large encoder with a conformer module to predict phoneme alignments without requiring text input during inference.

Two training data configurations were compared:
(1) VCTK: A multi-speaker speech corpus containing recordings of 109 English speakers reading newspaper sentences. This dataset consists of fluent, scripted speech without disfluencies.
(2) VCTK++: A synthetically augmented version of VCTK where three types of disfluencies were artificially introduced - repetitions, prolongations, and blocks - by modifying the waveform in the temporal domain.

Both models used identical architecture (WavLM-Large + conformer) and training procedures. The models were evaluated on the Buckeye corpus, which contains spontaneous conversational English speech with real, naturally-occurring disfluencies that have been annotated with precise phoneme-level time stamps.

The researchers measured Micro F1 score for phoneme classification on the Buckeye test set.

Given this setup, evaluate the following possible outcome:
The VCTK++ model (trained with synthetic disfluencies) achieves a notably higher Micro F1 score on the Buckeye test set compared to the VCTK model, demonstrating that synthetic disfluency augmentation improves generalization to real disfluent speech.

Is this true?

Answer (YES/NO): NO